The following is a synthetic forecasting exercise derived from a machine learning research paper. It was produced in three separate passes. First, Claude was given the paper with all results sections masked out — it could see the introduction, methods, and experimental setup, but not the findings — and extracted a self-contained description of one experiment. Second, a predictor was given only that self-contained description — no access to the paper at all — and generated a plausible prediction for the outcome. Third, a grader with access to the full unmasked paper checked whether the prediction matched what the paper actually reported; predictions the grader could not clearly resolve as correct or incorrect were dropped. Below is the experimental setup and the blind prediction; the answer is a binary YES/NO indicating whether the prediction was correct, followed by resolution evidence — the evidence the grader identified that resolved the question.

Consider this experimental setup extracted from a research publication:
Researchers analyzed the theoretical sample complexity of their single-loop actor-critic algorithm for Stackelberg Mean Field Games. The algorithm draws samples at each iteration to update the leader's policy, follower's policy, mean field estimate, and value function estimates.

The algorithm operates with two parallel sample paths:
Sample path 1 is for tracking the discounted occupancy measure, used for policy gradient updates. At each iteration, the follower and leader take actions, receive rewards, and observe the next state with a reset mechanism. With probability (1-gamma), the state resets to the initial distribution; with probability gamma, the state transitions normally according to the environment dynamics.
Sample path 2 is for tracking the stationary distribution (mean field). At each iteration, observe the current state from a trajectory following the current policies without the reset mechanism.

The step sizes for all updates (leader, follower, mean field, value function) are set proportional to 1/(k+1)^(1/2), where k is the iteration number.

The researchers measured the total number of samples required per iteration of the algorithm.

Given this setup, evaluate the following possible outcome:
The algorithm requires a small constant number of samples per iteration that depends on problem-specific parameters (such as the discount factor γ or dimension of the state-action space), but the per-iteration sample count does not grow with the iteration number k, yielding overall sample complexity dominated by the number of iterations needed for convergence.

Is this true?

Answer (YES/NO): NO